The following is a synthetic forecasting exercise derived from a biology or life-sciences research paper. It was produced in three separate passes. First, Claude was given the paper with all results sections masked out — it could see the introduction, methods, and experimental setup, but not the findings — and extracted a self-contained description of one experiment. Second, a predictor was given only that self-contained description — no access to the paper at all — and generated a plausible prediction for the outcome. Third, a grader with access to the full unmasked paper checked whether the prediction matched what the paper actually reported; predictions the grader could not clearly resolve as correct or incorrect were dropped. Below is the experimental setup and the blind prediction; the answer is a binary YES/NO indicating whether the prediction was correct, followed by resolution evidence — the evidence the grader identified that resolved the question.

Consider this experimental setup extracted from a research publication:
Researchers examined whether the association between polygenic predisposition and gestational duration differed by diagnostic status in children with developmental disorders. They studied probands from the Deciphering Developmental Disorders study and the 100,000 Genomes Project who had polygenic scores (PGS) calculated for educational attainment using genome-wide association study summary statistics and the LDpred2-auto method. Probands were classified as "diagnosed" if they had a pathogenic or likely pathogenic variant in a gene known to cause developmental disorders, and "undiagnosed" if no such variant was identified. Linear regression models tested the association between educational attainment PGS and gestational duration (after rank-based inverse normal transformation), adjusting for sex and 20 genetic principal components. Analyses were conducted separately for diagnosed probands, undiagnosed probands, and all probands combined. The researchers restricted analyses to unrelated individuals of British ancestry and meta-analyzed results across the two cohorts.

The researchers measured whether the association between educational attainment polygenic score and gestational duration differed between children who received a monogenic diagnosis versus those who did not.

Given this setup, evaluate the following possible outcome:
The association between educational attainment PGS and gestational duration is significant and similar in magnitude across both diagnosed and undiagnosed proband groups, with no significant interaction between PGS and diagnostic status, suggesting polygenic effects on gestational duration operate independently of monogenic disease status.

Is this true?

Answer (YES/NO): NO